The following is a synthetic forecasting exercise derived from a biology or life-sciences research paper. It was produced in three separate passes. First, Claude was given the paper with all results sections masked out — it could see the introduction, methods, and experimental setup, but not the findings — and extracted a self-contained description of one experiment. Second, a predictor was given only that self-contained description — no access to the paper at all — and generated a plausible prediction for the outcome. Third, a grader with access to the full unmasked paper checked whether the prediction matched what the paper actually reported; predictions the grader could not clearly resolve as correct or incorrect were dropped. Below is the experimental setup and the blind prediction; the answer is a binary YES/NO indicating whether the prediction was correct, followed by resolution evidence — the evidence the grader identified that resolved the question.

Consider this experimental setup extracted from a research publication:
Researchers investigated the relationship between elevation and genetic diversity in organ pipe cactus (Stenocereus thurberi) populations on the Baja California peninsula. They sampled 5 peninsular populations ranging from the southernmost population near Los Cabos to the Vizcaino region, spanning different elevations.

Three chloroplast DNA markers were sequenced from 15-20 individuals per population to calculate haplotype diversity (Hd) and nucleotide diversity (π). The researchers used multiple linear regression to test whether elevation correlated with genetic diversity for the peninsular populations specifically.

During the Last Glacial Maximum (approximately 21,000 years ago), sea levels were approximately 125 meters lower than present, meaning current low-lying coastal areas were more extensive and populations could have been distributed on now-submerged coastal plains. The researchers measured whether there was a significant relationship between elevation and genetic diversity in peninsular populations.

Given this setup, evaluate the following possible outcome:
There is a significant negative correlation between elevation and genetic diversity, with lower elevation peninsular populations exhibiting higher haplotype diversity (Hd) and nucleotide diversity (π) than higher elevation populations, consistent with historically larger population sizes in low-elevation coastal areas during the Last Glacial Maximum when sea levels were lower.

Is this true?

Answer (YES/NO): NO